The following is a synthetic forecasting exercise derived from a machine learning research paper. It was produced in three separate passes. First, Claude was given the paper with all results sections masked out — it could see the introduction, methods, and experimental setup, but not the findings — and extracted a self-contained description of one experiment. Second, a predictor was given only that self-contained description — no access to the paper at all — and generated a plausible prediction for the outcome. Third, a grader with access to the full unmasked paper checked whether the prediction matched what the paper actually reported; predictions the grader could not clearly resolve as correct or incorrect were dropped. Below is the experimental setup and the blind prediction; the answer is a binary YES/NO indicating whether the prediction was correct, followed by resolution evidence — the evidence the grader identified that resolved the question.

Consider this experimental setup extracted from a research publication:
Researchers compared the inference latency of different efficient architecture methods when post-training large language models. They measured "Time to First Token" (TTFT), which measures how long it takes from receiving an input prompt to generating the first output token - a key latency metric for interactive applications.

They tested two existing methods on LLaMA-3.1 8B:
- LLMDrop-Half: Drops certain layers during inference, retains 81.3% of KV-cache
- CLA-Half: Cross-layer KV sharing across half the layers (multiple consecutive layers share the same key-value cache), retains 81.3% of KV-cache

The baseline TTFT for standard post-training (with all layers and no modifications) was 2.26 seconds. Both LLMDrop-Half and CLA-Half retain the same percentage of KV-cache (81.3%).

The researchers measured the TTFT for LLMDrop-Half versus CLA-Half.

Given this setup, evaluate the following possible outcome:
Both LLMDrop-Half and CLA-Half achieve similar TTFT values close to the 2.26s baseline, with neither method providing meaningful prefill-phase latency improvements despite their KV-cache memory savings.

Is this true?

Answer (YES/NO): NO